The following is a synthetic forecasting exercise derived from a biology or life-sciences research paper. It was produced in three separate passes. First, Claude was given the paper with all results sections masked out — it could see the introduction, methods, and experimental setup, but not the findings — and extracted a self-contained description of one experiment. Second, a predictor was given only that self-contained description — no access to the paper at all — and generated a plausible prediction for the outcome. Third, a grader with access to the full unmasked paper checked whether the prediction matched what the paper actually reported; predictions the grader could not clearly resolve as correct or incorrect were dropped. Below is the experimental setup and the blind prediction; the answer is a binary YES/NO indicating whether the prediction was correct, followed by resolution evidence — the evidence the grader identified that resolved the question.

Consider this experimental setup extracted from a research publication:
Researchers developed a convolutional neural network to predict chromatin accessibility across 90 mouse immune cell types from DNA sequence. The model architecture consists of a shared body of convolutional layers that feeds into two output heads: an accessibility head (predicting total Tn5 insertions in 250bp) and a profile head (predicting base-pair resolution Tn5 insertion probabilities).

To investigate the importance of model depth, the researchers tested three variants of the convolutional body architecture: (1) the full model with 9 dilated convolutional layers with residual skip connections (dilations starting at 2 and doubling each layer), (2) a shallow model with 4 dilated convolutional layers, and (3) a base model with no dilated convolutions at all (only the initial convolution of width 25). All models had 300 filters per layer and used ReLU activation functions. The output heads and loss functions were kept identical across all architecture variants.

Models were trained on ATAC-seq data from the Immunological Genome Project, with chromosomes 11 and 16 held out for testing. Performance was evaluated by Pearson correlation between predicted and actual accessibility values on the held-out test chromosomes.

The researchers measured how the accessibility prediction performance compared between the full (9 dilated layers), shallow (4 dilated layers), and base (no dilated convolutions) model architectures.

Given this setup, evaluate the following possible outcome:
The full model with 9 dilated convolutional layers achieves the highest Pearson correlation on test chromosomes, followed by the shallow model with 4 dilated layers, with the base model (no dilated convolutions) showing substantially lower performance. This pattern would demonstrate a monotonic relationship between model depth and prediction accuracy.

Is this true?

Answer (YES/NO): NO